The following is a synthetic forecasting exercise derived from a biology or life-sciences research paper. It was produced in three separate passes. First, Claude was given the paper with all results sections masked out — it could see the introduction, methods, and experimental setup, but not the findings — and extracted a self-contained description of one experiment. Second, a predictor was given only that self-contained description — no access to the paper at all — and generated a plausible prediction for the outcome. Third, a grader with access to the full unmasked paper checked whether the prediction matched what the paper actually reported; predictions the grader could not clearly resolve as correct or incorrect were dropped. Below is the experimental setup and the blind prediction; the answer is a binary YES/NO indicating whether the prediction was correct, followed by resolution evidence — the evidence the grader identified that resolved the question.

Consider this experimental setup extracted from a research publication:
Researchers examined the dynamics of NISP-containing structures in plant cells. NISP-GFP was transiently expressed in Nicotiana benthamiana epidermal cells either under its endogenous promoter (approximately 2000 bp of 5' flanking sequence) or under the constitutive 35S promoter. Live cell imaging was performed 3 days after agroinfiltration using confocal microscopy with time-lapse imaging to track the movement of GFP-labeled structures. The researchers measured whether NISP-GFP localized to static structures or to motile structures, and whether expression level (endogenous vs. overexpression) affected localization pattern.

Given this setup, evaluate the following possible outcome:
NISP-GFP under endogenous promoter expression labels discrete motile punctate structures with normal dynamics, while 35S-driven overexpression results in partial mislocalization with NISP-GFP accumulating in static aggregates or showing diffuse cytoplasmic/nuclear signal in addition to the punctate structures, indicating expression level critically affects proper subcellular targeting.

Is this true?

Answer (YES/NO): NO